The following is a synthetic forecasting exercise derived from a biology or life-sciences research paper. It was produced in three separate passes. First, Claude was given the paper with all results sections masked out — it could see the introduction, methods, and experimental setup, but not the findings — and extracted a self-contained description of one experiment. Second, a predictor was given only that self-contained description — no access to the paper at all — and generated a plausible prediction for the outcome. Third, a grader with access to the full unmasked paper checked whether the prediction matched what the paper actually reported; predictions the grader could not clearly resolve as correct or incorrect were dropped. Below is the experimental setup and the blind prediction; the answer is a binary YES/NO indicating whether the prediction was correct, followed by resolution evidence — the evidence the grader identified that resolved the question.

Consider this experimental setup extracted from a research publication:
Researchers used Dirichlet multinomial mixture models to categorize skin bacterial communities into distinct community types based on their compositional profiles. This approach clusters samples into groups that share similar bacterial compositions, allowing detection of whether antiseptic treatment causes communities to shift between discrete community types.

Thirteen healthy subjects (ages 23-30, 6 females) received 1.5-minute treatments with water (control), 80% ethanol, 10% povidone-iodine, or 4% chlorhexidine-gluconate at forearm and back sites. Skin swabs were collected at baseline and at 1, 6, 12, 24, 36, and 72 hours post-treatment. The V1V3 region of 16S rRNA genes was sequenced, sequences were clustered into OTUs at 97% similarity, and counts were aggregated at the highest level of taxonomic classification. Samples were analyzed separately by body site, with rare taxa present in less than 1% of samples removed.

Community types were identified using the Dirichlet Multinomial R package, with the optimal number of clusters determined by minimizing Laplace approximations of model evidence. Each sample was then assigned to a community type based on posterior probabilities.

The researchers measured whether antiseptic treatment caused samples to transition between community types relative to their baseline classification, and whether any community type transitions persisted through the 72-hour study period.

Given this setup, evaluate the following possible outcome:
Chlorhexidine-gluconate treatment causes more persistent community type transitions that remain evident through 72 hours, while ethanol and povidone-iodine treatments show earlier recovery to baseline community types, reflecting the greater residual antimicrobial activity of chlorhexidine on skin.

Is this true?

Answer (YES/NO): NO